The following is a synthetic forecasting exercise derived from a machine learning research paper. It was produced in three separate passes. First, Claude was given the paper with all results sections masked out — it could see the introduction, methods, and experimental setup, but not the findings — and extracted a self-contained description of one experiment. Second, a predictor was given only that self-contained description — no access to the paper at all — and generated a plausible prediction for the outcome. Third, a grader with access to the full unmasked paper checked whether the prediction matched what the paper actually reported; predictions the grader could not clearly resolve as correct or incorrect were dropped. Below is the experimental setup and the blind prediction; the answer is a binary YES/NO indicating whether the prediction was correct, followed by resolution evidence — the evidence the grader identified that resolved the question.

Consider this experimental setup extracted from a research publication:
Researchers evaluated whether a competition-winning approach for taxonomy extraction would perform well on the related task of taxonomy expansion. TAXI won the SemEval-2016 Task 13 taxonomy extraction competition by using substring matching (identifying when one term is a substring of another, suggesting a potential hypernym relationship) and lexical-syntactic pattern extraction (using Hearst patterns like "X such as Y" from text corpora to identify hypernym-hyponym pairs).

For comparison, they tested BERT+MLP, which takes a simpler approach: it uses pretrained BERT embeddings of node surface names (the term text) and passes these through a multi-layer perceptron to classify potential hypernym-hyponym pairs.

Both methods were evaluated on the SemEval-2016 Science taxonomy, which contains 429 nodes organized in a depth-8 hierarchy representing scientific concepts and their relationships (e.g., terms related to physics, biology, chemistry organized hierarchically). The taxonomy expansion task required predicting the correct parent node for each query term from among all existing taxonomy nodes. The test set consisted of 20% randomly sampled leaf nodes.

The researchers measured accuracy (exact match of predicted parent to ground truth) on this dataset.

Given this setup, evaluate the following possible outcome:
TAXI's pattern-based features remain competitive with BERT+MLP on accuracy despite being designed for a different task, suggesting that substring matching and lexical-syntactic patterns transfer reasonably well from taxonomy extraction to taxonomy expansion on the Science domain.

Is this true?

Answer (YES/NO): YES